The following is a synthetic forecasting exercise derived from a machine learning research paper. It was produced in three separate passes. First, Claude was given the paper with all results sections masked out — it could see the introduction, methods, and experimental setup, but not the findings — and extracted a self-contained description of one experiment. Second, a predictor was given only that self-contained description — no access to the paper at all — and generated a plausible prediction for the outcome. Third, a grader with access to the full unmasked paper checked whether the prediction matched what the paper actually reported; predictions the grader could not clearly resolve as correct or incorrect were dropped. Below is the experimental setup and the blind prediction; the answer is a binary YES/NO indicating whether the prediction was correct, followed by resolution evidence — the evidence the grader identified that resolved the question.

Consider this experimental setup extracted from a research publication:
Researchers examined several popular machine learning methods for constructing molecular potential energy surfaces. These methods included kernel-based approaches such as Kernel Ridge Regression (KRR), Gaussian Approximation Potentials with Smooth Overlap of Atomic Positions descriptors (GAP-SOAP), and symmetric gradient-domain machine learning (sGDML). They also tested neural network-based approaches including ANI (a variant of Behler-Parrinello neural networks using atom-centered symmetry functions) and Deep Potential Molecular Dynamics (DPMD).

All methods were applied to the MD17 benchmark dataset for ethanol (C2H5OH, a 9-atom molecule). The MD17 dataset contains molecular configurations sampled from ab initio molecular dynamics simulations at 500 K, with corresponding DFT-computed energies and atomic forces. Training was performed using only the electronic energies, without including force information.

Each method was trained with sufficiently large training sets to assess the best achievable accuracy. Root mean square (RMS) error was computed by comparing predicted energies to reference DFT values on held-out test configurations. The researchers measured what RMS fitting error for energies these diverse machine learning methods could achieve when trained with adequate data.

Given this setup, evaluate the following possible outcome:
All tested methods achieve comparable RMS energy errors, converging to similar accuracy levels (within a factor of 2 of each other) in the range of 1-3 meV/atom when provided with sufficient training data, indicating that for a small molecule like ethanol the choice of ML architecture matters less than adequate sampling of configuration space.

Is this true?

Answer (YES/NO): NO